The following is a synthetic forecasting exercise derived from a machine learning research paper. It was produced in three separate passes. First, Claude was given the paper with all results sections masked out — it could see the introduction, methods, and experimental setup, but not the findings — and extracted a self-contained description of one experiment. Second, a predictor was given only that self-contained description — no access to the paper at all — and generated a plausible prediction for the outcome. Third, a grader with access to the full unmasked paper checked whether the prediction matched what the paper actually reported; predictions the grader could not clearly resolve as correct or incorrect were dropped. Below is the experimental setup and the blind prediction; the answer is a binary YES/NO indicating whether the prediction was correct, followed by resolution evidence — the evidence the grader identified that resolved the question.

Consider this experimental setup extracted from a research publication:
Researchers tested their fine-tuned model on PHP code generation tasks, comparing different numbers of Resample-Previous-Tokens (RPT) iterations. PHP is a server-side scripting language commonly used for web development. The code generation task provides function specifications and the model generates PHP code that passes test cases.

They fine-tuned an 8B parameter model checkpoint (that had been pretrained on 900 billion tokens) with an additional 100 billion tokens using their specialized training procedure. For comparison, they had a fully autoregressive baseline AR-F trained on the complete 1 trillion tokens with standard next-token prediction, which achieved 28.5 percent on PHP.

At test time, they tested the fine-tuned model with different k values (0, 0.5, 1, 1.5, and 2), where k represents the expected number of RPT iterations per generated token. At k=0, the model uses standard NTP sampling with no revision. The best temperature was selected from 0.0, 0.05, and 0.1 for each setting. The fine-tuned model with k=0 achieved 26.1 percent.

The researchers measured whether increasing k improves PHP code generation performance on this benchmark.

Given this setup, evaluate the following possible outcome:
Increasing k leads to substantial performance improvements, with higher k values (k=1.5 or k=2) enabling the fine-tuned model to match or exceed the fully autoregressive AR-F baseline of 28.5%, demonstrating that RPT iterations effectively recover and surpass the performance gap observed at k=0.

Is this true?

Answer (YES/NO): NO